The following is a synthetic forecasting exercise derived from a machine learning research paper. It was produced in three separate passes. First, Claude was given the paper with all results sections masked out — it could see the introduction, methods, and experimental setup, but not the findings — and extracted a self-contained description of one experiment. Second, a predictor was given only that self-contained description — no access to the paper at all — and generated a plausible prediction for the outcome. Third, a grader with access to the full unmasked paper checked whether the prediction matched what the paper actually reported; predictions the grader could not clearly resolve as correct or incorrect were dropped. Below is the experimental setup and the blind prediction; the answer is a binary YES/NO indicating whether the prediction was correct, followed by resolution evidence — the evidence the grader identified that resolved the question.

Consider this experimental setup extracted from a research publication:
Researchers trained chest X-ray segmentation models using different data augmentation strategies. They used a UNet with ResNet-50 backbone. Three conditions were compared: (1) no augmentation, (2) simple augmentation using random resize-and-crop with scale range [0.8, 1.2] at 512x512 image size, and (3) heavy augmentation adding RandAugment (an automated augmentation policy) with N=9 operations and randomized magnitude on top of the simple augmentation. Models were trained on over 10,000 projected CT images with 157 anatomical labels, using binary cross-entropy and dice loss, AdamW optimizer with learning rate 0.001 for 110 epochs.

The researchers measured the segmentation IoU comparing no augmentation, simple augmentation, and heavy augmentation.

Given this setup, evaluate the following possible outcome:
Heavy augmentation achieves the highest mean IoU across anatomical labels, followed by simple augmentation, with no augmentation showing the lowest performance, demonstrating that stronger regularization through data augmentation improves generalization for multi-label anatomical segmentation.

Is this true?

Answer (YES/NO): YES